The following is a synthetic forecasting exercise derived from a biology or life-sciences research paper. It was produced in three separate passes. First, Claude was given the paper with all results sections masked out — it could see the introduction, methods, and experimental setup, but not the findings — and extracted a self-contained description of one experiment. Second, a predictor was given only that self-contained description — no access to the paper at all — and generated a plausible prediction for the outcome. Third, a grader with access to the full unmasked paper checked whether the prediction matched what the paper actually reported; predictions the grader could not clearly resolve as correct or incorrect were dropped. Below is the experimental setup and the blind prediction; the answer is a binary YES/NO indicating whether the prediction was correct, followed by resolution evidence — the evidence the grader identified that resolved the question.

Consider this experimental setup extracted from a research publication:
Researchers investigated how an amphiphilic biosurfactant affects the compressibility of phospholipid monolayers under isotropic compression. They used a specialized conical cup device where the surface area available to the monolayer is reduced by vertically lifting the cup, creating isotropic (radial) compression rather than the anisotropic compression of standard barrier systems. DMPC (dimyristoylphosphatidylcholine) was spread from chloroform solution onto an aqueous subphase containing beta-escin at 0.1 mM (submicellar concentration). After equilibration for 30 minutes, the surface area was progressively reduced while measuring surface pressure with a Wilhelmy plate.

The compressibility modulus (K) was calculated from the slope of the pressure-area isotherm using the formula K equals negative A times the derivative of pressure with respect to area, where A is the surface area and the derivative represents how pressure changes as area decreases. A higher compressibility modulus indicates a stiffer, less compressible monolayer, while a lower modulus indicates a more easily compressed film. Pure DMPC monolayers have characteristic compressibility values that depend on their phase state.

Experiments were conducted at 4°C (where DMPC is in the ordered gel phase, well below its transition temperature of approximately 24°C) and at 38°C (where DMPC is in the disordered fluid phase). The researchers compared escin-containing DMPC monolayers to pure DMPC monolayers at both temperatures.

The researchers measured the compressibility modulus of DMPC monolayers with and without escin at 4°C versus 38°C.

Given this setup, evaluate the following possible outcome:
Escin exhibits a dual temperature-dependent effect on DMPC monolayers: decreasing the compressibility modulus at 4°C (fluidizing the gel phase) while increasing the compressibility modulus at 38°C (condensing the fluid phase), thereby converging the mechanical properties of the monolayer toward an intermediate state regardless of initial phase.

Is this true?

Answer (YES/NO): NO